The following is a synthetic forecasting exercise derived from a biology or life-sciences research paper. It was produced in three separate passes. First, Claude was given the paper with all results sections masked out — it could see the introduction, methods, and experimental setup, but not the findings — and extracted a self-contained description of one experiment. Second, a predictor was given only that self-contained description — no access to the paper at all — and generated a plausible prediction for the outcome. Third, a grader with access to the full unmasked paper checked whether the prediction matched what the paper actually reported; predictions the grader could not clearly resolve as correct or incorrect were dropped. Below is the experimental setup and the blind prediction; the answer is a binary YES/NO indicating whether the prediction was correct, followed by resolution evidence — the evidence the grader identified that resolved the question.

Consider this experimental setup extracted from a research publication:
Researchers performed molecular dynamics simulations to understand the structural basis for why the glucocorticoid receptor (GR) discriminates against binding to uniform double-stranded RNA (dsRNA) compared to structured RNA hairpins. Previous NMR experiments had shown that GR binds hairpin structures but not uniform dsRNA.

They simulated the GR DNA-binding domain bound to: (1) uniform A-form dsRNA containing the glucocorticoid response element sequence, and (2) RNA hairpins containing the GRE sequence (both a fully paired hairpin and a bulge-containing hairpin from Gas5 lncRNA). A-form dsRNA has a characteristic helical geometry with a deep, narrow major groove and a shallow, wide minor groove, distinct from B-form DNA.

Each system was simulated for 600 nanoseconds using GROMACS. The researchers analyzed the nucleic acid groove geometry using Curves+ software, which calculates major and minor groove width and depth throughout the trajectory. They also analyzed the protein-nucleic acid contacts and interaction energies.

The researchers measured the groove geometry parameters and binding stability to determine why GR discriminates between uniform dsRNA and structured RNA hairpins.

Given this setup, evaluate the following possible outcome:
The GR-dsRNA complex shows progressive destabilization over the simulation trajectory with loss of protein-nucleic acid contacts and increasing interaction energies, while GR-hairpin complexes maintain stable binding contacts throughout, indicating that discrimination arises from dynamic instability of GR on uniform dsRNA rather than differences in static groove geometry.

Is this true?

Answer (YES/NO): NO